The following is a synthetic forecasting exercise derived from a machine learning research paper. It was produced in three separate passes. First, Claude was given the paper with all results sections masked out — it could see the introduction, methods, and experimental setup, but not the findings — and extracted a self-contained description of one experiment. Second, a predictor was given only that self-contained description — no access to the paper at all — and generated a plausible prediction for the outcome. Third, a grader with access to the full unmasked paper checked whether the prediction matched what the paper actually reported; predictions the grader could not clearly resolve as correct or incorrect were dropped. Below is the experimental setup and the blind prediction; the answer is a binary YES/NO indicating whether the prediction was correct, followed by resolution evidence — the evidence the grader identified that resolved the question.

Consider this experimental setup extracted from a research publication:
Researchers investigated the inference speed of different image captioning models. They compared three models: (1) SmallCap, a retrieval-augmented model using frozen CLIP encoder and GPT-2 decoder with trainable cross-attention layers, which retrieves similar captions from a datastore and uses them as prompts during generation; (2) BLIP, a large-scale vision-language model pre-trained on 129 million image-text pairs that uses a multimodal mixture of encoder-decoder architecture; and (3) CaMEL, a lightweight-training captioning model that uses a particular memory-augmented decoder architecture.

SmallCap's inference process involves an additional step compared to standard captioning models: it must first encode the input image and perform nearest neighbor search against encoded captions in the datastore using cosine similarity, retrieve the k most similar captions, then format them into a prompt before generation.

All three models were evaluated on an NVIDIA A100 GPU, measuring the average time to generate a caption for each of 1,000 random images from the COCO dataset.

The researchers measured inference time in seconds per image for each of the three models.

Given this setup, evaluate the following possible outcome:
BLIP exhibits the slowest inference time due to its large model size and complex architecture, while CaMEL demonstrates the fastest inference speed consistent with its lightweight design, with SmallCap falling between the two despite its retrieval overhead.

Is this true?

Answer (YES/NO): NO